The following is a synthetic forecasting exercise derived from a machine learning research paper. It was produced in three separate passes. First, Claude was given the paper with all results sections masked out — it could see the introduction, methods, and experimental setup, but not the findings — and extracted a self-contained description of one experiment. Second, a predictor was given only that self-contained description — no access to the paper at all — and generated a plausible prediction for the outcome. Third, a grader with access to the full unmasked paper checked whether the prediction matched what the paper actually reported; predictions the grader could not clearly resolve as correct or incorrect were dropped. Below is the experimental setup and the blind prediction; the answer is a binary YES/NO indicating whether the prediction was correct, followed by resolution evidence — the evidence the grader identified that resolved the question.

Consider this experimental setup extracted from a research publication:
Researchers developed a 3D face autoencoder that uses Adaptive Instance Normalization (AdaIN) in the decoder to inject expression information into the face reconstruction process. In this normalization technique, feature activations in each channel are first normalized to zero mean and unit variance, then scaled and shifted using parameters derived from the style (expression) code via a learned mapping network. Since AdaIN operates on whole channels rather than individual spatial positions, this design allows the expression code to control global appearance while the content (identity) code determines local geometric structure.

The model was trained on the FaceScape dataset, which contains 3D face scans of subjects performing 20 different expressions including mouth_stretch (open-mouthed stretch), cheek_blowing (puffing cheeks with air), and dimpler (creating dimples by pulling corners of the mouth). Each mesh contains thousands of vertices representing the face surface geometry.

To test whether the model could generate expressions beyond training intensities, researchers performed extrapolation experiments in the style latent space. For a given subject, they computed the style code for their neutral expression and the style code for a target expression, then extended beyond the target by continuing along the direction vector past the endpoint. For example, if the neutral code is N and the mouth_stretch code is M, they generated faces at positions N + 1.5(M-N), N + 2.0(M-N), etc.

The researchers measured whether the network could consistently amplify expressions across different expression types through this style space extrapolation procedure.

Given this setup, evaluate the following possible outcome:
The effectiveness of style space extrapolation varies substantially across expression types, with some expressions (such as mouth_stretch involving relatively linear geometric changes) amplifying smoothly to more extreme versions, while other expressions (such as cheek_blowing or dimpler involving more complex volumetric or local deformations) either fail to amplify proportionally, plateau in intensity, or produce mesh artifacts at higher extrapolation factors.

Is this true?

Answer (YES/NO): NO